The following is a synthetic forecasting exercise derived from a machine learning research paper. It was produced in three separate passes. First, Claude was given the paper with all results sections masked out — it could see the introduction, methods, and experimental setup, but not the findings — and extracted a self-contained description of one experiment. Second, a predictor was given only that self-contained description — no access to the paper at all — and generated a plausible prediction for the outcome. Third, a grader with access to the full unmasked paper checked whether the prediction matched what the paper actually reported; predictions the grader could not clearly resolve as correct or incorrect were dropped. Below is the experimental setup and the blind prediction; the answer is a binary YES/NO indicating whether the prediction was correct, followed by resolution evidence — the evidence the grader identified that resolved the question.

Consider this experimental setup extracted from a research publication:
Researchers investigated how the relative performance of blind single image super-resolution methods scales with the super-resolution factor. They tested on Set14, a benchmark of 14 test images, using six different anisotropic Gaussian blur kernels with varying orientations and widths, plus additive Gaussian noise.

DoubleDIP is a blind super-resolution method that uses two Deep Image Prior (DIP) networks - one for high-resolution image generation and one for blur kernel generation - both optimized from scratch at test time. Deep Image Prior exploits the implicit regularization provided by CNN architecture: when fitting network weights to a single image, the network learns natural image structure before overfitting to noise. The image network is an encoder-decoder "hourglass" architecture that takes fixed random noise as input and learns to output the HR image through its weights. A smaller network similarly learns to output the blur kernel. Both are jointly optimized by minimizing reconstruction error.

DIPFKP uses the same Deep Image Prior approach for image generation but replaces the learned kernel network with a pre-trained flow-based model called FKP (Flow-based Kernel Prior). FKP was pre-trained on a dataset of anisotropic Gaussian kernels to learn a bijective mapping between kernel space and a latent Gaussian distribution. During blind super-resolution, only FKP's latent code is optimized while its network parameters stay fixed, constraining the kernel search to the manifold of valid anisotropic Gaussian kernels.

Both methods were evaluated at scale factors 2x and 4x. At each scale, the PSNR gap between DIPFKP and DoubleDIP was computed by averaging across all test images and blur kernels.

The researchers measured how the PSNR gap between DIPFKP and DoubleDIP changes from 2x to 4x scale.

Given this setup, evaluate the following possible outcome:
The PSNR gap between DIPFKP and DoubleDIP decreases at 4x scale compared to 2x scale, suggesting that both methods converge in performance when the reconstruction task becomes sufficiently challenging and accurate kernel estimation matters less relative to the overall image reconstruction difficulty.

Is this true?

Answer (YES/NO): NO